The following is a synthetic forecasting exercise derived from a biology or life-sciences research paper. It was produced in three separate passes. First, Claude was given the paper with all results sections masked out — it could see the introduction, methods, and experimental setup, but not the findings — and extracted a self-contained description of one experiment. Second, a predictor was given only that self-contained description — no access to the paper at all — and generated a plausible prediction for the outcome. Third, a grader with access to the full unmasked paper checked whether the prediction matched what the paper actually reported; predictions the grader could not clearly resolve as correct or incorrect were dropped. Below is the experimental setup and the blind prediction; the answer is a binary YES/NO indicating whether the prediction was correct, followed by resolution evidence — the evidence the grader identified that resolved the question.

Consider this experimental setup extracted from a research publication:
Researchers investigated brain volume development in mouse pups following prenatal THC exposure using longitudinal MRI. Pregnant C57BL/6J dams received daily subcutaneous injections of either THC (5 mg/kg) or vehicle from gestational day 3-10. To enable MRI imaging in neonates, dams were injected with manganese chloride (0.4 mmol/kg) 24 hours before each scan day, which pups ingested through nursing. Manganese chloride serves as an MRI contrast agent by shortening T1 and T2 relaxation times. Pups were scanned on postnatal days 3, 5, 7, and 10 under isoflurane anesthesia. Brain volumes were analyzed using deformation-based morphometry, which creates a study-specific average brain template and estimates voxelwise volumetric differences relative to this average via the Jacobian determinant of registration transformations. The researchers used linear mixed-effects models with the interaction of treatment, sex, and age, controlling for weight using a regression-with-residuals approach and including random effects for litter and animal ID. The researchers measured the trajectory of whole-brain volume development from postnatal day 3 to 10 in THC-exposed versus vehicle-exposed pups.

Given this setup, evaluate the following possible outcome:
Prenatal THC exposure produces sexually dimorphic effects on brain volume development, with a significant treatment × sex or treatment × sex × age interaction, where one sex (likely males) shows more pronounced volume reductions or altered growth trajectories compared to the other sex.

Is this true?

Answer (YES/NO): NO